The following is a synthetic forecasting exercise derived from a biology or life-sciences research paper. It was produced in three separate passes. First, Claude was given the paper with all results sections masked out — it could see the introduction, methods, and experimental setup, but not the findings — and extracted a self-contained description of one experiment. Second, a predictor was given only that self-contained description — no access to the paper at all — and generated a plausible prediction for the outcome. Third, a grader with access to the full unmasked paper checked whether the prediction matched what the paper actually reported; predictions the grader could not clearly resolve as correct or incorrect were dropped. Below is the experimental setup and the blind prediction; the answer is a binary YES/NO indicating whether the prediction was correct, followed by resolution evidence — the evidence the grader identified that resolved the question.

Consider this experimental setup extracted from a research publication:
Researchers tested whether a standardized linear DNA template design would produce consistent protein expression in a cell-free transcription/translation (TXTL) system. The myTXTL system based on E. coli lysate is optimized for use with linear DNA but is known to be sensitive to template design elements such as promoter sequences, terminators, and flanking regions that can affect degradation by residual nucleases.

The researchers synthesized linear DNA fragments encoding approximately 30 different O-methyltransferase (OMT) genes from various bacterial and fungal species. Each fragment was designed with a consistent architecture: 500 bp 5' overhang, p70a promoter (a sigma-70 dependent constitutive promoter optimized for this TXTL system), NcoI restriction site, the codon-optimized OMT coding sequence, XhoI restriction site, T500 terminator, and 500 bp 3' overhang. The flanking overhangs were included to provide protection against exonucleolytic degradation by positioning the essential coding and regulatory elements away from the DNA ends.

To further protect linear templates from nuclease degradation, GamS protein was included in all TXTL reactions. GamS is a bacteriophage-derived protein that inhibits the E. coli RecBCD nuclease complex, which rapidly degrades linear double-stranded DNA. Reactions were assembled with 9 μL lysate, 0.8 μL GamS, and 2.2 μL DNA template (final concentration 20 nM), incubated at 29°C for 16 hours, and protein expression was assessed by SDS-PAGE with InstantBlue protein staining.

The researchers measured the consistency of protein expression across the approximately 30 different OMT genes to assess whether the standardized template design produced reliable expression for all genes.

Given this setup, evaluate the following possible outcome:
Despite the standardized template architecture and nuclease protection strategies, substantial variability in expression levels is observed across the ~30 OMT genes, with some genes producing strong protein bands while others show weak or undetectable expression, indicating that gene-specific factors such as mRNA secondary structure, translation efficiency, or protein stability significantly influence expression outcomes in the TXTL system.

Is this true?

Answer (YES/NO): YES